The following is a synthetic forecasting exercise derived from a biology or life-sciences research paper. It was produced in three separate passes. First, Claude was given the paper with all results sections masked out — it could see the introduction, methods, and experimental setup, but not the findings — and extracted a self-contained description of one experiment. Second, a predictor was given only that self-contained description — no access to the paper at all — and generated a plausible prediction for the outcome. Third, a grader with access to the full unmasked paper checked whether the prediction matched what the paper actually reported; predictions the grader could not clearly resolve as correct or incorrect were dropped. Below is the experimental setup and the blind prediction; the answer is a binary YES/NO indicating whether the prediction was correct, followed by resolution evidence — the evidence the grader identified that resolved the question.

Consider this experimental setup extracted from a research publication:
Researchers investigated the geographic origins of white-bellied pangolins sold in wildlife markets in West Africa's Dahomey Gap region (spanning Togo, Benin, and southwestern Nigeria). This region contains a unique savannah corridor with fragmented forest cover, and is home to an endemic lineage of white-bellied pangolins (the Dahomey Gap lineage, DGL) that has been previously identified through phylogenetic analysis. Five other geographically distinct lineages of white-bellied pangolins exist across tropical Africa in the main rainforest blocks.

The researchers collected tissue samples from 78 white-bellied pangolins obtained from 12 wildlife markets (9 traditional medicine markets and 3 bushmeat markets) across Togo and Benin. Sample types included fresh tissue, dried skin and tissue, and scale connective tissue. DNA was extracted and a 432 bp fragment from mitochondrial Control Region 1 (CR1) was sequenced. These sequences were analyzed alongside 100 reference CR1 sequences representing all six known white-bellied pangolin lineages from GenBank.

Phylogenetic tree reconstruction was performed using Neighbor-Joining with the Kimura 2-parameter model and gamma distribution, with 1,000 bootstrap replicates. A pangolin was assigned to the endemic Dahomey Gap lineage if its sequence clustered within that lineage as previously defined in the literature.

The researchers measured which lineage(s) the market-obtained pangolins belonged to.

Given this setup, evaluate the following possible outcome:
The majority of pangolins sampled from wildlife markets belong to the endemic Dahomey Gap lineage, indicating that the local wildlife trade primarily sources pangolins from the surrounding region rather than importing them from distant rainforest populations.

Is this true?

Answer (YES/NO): YES